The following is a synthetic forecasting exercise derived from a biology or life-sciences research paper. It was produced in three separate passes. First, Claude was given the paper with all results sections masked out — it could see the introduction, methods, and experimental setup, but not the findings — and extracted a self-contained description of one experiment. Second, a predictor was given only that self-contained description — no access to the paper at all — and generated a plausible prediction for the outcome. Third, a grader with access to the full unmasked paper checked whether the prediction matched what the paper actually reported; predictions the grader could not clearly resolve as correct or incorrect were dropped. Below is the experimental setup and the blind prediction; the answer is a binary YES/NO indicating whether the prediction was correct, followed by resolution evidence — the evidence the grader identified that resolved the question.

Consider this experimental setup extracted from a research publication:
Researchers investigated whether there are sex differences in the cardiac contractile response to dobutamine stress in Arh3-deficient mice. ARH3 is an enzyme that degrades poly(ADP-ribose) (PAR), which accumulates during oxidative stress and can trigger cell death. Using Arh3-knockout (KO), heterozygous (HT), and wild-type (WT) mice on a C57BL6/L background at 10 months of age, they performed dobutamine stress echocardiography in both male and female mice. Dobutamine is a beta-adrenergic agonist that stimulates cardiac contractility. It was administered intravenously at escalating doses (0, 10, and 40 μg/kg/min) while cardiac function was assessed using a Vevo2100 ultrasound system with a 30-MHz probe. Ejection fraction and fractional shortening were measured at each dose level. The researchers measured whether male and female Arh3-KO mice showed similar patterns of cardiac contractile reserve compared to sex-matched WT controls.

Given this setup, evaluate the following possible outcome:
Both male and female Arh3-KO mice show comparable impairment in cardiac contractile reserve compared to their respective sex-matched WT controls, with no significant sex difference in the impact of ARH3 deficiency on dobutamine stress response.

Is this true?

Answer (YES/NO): NO